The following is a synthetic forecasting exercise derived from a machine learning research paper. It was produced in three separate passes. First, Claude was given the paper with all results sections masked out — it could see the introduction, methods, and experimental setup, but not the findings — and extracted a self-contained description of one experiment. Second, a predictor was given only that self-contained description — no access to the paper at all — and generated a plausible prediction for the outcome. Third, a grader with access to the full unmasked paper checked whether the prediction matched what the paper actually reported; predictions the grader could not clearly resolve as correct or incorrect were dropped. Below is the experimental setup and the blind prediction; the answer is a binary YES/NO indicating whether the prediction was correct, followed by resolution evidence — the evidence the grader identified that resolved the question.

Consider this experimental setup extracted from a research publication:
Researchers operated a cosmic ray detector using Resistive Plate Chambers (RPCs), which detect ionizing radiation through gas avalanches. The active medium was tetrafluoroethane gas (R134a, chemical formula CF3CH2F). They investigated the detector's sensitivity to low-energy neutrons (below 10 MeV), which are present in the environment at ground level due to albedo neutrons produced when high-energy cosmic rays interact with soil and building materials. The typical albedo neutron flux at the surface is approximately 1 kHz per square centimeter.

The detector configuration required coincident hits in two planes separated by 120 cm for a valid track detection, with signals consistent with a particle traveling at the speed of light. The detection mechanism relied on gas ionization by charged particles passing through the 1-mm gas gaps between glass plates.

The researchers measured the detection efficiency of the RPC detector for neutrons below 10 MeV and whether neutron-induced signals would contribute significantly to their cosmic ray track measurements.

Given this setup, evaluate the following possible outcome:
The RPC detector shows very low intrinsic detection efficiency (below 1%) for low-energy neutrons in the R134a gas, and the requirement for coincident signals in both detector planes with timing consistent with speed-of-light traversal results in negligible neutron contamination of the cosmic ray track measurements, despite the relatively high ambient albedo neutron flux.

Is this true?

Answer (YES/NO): YES